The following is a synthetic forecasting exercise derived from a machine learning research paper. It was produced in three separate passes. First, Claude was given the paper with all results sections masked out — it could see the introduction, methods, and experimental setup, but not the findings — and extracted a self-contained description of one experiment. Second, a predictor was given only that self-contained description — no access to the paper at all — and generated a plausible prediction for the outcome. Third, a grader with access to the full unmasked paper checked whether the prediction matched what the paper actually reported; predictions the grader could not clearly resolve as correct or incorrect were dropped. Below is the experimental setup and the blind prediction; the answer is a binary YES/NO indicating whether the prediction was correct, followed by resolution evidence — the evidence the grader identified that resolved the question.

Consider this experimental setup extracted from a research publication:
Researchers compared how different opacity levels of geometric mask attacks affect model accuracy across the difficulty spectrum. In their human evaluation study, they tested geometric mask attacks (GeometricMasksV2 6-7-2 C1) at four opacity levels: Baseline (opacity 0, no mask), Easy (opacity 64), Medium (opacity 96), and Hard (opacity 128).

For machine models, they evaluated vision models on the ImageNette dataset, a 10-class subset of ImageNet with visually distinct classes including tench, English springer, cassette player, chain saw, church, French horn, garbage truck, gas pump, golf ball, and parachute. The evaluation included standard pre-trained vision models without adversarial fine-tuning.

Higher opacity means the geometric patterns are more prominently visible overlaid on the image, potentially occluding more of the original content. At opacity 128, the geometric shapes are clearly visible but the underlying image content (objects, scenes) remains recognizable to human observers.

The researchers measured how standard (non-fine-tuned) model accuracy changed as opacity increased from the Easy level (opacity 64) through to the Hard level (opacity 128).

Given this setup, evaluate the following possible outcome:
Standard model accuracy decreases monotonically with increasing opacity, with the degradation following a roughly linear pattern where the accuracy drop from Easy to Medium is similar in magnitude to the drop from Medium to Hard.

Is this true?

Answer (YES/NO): NO